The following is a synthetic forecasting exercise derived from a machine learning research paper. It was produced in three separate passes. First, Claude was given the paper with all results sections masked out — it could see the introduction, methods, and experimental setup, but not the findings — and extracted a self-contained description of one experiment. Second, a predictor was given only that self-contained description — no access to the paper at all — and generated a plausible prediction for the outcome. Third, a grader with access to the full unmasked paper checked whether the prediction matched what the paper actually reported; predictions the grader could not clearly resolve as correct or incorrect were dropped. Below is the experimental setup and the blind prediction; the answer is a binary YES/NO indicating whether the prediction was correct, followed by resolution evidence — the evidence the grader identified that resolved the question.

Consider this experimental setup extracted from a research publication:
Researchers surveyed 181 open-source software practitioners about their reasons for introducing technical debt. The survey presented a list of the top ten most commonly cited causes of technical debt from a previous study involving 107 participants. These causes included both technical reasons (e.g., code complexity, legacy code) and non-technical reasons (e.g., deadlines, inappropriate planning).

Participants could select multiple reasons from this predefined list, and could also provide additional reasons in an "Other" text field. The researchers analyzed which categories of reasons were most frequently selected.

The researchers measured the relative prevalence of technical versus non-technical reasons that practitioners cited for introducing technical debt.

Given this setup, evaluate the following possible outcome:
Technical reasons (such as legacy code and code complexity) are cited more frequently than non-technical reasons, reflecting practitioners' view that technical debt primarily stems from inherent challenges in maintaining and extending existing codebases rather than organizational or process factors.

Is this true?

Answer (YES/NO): NO